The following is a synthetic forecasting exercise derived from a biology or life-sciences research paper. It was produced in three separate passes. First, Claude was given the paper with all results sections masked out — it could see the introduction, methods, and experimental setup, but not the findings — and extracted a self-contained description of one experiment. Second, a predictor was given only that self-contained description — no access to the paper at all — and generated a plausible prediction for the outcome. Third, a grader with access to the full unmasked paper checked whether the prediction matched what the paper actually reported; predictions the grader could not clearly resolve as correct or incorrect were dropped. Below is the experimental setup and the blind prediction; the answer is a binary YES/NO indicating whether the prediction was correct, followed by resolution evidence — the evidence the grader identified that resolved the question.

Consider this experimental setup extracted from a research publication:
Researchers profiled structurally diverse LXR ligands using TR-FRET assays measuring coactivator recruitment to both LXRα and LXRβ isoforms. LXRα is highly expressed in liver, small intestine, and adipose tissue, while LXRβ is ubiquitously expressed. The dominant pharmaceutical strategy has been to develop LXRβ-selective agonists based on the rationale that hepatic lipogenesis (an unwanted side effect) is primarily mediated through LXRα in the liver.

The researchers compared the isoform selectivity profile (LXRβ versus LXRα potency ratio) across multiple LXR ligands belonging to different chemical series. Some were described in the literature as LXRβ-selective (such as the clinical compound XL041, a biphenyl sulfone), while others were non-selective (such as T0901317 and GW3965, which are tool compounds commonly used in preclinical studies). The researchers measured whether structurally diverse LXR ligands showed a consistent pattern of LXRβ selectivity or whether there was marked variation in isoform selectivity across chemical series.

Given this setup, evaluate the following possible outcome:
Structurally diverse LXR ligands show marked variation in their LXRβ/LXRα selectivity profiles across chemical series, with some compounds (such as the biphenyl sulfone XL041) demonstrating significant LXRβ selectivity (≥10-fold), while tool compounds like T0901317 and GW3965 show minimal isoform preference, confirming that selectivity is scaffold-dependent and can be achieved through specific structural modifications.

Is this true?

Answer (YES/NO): NO